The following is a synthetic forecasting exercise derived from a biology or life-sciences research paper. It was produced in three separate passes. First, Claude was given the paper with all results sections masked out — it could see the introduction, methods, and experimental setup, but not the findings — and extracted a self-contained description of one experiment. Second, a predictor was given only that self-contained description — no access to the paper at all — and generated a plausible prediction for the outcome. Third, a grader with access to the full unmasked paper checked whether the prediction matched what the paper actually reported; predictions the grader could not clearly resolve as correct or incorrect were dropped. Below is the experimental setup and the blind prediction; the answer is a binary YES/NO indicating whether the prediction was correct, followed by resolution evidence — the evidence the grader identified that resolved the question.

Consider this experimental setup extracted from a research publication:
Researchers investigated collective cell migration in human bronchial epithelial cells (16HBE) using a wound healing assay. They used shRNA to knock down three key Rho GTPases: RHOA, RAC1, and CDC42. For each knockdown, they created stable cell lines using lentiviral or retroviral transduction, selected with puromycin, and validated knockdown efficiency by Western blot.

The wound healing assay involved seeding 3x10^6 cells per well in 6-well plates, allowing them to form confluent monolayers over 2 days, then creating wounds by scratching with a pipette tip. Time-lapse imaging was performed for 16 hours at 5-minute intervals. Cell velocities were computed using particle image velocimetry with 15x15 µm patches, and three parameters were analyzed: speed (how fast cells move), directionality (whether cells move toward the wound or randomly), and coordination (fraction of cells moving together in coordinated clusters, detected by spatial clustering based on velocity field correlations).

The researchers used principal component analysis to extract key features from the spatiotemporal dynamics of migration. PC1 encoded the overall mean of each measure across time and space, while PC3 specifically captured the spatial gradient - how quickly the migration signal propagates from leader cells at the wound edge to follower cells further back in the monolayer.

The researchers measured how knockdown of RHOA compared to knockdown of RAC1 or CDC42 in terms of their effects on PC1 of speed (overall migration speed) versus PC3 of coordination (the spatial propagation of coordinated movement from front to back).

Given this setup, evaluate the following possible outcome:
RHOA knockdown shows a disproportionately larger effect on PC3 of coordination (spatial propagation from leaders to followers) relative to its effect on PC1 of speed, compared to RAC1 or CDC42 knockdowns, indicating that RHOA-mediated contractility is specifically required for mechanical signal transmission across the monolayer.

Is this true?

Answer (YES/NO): NO